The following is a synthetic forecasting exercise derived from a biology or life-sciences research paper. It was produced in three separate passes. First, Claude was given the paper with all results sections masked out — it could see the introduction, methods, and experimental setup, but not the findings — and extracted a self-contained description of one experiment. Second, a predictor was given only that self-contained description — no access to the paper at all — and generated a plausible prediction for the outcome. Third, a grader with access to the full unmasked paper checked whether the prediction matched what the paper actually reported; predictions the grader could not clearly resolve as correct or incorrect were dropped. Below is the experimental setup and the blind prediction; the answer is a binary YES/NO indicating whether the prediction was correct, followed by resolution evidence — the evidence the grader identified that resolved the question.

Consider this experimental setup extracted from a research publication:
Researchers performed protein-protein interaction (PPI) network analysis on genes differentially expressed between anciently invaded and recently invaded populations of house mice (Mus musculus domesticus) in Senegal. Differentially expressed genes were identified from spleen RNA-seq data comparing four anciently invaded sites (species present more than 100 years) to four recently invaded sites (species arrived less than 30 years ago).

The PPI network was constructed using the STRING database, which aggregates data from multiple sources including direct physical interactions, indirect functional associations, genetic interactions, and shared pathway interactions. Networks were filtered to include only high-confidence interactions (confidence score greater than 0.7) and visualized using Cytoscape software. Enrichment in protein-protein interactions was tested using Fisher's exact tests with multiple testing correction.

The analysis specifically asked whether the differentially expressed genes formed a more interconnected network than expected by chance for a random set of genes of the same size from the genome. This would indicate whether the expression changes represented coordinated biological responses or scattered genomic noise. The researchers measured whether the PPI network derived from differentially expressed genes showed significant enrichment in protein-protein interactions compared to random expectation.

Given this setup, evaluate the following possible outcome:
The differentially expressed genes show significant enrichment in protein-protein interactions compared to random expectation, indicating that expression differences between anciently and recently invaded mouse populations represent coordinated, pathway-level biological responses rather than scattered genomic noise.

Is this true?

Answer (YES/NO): YES